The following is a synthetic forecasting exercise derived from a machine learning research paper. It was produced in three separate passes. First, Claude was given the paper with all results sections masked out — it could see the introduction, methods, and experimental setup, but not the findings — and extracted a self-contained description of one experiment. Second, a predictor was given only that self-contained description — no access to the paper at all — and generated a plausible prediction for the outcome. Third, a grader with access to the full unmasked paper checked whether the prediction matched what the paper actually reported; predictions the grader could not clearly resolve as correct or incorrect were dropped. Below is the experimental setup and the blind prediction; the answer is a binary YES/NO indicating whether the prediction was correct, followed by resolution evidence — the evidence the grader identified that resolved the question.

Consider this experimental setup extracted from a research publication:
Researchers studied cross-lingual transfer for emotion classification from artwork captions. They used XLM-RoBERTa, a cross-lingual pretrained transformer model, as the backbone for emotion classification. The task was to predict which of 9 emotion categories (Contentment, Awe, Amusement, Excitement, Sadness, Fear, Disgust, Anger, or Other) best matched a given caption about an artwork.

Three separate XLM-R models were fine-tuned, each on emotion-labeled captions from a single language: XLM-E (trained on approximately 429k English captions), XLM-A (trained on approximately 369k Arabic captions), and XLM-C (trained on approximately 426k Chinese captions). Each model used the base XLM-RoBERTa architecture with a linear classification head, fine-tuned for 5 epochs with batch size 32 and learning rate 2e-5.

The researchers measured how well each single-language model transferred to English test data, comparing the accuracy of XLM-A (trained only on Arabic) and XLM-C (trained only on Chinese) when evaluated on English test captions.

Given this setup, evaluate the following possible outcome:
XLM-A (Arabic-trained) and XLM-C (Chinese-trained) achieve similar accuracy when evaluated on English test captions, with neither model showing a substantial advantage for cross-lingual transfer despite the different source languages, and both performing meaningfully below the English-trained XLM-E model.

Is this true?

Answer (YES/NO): YES